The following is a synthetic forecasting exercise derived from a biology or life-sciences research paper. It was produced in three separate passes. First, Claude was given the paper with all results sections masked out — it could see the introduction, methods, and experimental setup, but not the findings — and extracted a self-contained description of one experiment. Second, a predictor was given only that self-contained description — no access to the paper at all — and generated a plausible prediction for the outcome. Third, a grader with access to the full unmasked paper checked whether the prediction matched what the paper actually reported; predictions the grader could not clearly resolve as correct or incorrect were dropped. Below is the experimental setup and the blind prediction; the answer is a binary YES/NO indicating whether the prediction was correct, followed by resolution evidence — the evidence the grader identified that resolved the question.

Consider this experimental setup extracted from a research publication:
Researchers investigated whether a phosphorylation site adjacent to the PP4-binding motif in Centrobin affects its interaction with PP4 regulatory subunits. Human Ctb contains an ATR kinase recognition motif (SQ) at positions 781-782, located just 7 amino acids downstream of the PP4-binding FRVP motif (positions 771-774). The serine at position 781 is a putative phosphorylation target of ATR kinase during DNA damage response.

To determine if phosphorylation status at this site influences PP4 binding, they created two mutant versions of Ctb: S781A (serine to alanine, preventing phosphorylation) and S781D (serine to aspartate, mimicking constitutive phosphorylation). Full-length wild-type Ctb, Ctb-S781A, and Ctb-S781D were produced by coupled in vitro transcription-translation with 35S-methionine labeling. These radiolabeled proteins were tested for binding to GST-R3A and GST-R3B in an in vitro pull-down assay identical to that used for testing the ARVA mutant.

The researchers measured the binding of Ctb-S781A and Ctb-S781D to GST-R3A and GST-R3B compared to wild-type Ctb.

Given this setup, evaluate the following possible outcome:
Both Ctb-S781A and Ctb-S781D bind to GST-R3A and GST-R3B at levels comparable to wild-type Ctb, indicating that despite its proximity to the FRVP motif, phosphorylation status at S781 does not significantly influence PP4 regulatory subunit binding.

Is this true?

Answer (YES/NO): YES